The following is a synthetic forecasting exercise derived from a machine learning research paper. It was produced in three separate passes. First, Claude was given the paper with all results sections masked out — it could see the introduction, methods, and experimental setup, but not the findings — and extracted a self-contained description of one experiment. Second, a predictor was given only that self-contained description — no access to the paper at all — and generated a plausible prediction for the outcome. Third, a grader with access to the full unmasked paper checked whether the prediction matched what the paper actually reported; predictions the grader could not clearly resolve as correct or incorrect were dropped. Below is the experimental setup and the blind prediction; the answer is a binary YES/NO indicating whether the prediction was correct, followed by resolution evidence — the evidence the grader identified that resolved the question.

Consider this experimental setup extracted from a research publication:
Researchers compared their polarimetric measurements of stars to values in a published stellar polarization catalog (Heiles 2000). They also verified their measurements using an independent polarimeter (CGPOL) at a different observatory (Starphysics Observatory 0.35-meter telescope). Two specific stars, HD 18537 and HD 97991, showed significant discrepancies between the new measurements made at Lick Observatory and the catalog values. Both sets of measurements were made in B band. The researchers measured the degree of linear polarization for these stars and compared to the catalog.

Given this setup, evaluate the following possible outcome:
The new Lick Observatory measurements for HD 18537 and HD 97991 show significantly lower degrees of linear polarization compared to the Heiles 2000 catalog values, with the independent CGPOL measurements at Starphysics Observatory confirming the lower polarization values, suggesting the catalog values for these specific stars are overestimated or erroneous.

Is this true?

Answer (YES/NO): YES